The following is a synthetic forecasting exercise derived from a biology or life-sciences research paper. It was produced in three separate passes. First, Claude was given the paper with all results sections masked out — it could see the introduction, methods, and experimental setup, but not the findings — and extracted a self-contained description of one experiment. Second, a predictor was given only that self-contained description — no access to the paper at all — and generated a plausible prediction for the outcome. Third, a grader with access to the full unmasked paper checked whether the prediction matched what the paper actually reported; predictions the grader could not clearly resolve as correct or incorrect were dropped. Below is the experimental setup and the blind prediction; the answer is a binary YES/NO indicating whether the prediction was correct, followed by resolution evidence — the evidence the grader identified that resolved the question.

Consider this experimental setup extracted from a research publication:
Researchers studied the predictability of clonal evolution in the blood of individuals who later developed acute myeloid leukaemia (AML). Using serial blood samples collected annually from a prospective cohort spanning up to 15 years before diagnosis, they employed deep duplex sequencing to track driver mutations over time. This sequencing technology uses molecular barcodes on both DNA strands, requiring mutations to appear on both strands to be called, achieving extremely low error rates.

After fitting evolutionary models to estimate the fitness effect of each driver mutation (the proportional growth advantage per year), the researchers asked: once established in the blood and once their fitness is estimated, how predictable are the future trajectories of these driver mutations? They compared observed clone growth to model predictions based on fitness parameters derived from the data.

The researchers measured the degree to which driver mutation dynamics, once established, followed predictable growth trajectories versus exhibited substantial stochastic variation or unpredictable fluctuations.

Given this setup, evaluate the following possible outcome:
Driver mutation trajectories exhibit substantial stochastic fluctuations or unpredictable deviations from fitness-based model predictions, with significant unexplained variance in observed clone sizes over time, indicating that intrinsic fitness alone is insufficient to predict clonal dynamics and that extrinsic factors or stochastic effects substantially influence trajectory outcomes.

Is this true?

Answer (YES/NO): NO